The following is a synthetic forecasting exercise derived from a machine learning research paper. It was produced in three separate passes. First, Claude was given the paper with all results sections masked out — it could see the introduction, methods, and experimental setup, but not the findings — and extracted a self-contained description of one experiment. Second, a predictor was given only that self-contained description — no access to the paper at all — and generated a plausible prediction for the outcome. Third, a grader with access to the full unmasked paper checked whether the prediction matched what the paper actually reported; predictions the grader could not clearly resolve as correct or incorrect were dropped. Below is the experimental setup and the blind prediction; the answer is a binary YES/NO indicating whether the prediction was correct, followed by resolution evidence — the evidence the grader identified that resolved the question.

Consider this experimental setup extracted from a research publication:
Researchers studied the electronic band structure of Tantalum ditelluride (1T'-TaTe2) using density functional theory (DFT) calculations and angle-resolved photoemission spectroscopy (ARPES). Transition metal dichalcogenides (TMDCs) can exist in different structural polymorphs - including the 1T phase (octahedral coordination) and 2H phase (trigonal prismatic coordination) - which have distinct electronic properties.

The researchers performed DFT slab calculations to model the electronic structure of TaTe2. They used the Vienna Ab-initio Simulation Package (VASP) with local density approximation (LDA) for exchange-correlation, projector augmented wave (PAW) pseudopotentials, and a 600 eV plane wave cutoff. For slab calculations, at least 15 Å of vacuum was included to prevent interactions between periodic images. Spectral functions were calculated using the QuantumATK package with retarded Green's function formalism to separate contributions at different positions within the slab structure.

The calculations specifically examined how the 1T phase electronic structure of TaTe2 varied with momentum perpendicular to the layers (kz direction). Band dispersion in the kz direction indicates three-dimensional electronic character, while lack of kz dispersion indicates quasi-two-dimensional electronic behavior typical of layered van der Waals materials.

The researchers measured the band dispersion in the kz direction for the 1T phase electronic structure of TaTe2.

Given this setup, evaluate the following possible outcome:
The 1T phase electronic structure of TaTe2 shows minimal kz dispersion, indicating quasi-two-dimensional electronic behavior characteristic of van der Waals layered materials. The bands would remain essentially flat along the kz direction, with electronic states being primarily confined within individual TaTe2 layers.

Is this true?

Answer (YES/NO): NO